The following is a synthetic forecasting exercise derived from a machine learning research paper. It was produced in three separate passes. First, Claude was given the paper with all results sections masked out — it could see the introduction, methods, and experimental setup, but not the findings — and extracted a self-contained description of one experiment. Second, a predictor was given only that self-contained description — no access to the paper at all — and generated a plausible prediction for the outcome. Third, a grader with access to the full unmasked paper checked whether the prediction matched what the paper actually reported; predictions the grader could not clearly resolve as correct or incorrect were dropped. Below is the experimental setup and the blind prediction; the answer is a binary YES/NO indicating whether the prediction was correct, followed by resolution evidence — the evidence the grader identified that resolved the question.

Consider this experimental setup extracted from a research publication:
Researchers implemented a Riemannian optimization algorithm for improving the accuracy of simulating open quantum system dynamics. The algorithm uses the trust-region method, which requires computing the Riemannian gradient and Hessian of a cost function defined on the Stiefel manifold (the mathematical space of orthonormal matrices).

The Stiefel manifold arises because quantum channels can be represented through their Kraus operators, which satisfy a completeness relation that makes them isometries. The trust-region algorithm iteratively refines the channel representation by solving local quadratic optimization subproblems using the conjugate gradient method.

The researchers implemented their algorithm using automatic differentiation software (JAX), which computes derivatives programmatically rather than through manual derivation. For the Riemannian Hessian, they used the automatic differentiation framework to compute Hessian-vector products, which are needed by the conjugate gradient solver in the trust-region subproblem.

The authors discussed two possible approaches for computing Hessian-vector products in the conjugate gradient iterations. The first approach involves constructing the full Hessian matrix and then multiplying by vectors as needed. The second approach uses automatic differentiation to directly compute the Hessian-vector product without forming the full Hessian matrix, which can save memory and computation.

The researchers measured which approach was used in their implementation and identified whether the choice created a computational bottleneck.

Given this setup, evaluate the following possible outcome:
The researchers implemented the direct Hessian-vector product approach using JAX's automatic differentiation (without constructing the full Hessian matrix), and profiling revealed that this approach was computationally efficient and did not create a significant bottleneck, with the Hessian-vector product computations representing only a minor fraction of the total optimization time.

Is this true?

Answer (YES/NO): NO